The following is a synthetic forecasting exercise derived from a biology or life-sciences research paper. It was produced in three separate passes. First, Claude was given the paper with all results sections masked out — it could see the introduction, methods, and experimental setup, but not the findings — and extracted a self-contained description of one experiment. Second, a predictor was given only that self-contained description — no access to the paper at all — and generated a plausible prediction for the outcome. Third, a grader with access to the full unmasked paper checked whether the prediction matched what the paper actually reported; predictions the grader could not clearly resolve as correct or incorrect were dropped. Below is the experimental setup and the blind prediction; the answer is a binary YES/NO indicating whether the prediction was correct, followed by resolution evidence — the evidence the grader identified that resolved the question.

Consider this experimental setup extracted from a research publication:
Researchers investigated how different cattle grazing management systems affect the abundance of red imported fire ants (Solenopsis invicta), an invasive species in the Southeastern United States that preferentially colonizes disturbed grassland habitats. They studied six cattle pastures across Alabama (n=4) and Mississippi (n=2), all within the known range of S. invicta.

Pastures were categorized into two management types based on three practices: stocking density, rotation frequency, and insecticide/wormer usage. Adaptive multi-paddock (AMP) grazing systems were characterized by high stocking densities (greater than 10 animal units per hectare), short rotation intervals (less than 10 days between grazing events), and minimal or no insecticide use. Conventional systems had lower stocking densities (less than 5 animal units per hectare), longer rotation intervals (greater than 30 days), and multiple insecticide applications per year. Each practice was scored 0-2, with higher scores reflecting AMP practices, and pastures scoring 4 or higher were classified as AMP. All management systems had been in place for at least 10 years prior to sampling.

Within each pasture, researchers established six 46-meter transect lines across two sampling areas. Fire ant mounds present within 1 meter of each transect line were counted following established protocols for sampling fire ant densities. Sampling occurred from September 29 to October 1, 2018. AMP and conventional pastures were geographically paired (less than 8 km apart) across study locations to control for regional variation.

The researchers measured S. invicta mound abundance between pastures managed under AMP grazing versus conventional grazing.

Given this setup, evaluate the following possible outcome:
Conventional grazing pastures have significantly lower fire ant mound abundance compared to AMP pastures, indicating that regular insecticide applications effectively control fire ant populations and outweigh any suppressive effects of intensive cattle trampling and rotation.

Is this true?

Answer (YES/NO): YES